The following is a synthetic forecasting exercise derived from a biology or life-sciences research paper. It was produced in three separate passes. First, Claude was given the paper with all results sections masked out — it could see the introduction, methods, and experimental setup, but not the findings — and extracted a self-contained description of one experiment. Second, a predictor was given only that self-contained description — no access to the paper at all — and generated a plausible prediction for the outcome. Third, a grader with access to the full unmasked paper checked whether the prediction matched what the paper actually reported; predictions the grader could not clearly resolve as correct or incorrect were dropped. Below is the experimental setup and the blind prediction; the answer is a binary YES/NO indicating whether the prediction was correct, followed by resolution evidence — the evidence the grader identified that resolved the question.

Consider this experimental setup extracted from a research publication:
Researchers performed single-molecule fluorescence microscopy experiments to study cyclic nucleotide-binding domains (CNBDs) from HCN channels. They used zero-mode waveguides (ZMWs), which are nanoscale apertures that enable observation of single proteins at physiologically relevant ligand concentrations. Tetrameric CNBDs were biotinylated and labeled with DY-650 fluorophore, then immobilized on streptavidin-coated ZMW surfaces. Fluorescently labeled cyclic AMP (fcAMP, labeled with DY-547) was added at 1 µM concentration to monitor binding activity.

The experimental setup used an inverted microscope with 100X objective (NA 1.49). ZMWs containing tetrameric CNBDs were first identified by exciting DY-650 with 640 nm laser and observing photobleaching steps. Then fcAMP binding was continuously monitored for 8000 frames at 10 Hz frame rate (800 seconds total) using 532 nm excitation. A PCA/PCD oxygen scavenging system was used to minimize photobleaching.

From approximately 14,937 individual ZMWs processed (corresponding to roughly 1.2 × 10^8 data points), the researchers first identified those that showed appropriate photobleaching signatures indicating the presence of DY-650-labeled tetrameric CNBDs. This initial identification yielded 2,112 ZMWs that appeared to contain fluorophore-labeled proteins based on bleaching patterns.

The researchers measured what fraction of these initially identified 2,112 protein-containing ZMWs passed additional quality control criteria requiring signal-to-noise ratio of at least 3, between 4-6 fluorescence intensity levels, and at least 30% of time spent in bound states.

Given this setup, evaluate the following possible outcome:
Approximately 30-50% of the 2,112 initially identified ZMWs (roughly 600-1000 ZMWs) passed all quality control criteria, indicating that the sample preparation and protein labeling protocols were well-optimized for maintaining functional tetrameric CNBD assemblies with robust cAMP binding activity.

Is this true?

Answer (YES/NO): NO